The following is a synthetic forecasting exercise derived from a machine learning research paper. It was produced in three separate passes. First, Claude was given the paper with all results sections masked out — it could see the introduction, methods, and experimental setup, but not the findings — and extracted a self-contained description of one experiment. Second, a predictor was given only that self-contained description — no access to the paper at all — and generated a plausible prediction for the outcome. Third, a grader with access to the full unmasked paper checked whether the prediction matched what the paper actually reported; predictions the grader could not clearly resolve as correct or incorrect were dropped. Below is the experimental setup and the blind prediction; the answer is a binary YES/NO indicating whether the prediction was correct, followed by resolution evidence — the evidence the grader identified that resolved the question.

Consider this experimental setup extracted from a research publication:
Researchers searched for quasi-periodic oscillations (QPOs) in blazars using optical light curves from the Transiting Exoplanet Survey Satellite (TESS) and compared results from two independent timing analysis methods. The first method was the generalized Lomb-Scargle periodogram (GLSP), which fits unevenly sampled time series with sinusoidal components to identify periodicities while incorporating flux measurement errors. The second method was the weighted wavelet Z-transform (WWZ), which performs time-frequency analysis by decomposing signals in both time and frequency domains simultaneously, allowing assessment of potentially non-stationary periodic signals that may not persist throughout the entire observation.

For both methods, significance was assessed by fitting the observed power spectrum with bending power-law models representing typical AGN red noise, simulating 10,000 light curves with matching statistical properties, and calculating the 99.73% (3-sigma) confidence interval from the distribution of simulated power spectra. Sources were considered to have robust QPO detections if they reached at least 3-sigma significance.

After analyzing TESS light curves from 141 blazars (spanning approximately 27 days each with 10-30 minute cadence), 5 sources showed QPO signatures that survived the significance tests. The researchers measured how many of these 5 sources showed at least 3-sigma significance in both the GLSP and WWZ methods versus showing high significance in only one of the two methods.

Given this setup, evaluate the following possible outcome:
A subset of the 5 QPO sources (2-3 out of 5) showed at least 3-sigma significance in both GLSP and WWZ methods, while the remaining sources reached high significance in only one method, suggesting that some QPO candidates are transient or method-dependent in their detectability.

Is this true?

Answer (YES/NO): NO